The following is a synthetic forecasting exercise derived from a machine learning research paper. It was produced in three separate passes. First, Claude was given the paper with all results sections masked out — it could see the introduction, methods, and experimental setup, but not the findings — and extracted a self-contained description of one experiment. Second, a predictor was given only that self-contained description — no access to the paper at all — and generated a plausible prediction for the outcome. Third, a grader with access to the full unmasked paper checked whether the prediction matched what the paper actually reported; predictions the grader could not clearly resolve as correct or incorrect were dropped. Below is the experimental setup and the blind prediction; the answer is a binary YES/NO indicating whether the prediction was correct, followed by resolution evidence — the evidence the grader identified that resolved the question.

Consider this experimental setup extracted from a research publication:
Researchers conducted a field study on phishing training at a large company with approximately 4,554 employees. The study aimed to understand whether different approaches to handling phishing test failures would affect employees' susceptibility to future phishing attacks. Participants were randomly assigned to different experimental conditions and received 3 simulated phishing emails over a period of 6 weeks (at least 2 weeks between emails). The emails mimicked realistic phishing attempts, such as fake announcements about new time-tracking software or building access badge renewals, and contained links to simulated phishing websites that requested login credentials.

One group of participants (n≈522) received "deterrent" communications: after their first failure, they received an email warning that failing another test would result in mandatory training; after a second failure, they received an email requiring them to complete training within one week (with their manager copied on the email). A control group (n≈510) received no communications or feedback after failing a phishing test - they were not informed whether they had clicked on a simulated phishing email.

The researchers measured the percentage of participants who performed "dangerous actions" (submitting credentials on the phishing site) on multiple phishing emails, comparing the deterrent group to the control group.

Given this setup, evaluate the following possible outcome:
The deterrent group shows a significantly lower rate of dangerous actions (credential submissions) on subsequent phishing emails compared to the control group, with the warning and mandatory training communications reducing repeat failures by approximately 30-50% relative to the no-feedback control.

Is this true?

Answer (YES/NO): NO